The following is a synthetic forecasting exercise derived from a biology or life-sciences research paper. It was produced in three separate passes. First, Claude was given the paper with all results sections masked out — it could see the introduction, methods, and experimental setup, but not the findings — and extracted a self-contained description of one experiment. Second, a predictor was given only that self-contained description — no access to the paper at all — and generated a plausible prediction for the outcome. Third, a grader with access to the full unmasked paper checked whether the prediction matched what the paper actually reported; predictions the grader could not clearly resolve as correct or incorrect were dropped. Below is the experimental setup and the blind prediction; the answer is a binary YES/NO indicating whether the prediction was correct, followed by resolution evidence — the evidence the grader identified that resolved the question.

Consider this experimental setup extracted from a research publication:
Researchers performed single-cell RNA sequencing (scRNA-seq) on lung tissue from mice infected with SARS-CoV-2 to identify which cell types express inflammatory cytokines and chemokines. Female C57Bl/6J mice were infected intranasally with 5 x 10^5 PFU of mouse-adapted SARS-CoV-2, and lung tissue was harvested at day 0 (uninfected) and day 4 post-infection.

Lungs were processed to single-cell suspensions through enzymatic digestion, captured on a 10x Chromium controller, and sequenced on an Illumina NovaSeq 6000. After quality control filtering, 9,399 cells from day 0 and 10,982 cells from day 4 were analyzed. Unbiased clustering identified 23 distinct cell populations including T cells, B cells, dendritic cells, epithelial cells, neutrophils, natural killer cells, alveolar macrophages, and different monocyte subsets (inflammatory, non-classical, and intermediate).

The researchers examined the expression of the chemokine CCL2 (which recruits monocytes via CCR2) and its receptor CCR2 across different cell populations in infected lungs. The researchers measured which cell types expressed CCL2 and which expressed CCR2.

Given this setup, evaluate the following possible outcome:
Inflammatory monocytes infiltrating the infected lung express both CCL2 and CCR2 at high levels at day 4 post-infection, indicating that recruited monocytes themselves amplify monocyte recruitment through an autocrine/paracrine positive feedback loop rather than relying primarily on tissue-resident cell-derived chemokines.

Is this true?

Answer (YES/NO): YES